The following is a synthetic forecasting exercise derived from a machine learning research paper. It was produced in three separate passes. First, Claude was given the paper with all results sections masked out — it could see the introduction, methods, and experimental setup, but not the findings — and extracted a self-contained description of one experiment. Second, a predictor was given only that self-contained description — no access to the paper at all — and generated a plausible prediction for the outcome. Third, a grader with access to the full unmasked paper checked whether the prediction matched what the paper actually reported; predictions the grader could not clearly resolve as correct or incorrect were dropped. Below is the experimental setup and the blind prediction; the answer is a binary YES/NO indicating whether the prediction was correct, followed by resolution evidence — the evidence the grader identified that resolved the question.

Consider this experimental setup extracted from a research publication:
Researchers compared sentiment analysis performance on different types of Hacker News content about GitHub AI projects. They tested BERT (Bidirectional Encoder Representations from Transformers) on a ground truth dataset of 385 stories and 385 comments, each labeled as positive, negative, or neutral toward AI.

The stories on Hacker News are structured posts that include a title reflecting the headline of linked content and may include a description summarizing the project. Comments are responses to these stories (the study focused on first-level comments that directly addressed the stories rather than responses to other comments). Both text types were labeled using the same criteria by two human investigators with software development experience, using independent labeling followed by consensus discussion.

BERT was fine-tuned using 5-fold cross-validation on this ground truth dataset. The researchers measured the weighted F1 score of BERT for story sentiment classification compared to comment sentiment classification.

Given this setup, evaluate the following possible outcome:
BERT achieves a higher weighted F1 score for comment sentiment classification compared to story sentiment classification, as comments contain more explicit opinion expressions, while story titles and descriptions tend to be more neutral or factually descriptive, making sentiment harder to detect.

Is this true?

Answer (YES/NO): NO